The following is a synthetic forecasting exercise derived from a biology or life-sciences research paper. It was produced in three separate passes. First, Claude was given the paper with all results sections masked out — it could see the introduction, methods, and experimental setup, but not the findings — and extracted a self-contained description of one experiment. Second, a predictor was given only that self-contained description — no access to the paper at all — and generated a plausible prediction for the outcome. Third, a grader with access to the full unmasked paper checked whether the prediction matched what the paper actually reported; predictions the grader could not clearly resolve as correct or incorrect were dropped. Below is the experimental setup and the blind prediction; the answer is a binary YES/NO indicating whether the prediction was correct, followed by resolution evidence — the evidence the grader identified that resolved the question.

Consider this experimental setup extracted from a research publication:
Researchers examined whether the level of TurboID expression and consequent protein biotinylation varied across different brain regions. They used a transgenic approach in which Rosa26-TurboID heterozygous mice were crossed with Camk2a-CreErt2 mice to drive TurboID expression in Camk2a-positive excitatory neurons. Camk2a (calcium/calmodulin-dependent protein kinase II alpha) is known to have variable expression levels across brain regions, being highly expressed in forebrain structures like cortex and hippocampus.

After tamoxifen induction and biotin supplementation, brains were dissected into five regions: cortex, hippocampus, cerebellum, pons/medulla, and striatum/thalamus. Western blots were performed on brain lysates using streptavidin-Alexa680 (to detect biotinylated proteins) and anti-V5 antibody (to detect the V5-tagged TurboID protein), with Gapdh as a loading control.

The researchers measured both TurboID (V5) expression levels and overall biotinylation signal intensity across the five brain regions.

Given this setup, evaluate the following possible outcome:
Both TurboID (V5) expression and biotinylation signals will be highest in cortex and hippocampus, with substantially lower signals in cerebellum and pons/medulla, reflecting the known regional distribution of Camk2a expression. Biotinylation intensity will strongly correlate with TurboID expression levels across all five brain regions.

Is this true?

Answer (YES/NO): NO